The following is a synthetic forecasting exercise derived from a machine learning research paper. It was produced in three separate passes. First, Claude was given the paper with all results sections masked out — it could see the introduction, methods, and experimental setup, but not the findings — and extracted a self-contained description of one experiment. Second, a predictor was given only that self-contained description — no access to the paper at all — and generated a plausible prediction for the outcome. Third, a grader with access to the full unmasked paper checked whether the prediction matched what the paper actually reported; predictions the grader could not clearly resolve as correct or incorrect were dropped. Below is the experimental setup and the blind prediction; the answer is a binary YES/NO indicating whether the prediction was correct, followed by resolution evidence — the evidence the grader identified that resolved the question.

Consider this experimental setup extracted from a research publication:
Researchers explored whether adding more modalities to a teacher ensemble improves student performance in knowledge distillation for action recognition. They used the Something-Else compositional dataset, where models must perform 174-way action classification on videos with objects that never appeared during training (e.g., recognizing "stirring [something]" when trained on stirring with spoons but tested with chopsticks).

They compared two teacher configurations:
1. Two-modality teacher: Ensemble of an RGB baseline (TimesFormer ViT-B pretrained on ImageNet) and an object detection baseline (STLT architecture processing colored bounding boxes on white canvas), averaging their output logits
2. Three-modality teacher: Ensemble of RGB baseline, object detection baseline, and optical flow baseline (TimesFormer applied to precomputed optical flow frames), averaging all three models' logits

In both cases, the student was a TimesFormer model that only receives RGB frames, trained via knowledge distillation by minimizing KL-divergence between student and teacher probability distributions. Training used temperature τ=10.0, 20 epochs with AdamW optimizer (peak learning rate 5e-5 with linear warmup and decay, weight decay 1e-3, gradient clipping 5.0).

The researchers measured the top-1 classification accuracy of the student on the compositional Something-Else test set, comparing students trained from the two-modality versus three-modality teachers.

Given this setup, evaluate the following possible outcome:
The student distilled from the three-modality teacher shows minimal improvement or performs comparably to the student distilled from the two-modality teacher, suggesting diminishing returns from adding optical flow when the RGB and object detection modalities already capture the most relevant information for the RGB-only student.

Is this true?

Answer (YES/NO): NO